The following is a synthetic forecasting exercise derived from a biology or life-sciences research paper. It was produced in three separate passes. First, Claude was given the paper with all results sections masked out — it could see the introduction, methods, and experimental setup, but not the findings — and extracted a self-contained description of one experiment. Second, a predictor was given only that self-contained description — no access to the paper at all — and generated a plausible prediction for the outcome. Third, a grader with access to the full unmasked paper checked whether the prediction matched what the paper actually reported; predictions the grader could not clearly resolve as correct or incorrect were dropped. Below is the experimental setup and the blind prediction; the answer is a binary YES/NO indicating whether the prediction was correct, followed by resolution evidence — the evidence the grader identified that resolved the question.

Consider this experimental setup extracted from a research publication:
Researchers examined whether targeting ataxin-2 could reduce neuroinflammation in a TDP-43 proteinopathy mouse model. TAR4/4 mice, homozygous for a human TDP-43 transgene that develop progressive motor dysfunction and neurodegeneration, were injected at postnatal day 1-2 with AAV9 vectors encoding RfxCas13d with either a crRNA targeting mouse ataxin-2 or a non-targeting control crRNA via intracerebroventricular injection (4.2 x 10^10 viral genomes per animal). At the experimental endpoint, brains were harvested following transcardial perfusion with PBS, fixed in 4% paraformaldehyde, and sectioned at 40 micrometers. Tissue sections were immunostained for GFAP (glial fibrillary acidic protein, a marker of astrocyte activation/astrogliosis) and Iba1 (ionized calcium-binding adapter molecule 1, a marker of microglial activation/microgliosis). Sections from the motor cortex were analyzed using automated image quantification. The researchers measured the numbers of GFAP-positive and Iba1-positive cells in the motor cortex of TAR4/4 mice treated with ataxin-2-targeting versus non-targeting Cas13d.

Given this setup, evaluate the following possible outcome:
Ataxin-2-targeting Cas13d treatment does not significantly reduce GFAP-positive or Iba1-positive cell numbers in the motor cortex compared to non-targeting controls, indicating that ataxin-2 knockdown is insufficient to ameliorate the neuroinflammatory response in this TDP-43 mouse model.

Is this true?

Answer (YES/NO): NO